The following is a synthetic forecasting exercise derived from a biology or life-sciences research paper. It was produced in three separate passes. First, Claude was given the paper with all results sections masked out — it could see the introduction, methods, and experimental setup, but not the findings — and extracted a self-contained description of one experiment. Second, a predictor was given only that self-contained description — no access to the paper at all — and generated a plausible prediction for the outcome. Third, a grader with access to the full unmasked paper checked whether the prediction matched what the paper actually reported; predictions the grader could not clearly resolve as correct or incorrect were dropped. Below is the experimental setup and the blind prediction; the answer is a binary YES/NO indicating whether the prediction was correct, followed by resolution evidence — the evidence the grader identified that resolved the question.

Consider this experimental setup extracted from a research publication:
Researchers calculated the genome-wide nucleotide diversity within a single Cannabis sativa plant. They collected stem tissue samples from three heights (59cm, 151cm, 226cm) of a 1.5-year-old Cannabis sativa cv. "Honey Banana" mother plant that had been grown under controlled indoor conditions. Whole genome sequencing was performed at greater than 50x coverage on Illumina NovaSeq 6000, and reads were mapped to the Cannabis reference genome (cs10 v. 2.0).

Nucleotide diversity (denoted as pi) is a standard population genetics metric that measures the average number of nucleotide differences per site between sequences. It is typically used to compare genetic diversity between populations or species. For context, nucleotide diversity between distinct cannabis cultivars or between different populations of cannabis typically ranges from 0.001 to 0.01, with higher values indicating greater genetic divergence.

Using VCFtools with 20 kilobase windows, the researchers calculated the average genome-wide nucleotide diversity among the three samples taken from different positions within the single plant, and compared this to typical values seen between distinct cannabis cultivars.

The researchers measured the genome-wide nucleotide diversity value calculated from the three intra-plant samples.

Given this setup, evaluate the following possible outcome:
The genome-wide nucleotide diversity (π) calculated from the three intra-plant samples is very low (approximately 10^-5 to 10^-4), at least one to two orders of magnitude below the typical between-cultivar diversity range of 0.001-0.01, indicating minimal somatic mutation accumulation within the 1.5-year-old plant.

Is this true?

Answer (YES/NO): NO